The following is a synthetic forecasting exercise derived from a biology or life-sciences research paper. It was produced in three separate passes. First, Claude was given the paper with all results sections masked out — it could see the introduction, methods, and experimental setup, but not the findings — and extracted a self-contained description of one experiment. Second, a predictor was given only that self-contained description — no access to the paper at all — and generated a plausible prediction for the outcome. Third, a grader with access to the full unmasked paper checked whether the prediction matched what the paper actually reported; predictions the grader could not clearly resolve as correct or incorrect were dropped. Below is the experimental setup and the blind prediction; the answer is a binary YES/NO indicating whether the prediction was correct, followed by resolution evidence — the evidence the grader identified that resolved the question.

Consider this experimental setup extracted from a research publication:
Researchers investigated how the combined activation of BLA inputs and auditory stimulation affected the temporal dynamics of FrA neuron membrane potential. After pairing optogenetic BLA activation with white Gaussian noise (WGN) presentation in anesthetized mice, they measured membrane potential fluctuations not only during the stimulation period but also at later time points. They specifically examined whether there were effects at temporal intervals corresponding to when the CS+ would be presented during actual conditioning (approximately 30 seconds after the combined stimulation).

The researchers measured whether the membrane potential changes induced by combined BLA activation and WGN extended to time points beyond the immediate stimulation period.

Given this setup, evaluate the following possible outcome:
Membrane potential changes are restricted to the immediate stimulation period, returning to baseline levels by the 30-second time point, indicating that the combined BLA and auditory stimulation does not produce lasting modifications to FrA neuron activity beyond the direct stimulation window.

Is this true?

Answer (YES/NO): NO